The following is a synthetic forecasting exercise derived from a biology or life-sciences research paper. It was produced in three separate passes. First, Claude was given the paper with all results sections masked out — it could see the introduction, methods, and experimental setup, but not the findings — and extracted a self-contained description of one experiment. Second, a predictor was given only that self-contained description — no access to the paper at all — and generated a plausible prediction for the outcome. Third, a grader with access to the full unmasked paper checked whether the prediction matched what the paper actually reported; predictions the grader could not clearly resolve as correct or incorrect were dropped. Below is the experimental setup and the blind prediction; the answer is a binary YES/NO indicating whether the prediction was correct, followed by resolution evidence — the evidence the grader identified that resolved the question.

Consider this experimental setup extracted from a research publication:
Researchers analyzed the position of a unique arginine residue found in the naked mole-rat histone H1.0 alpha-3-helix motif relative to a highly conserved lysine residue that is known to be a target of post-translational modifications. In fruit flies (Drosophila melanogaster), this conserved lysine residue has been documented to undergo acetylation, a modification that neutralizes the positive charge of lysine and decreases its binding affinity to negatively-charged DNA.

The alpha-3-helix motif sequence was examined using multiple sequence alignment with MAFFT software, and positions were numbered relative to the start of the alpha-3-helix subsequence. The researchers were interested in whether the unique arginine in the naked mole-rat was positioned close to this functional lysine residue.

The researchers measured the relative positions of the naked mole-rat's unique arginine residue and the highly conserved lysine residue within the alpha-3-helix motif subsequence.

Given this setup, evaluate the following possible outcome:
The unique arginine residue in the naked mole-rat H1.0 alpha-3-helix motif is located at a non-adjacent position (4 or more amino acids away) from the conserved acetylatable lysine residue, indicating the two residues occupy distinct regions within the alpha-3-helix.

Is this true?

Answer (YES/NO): NO